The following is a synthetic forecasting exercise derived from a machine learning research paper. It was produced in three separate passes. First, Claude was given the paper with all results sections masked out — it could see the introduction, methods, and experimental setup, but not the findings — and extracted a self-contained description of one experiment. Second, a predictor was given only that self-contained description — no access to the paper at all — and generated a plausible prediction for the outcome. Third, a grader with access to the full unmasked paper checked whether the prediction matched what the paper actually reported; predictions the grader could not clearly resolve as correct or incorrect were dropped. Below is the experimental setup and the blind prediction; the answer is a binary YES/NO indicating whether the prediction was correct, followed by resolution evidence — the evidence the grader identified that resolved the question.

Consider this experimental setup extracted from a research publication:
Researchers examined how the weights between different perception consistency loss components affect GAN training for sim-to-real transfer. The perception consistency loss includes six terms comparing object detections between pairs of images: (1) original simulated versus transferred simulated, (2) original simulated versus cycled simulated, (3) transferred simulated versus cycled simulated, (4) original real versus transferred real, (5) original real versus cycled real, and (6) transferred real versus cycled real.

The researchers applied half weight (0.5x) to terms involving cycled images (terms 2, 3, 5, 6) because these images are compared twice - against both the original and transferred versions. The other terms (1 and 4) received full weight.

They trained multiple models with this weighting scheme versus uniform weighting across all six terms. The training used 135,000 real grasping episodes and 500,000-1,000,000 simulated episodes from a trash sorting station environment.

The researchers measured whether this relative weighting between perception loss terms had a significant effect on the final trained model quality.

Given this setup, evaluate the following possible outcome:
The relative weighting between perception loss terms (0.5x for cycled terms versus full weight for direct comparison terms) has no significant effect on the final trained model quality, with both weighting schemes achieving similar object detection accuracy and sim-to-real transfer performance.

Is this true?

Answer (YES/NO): YES